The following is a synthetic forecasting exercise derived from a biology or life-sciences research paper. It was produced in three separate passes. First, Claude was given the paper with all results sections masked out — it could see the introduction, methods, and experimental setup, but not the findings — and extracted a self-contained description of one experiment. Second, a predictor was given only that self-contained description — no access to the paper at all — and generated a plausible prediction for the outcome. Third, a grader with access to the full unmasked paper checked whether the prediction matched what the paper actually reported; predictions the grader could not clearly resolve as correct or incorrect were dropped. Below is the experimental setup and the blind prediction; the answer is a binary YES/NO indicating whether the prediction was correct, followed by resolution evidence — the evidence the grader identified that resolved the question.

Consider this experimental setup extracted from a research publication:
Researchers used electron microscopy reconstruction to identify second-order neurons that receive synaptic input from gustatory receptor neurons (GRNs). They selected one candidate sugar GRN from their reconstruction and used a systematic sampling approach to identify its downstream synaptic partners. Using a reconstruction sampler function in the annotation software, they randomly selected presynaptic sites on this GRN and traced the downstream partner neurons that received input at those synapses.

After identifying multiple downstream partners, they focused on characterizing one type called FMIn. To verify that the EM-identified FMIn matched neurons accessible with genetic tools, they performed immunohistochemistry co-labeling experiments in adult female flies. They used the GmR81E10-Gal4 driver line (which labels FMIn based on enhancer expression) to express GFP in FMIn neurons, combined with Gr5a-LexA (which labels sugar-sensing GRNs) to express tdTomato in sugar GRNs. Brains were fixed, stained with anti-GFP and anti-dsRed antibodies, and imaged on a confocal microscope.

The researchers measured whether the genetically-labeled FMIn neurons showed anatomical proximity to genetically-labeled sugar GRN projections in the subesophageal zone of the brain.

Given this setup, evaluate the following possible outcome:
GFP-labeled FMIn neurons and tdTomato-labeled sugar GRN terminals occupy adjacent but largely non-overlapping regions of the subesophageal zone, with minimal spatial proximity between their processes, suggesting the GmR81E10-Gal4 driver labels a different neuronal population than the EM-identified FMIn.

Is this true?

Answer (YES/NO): NO